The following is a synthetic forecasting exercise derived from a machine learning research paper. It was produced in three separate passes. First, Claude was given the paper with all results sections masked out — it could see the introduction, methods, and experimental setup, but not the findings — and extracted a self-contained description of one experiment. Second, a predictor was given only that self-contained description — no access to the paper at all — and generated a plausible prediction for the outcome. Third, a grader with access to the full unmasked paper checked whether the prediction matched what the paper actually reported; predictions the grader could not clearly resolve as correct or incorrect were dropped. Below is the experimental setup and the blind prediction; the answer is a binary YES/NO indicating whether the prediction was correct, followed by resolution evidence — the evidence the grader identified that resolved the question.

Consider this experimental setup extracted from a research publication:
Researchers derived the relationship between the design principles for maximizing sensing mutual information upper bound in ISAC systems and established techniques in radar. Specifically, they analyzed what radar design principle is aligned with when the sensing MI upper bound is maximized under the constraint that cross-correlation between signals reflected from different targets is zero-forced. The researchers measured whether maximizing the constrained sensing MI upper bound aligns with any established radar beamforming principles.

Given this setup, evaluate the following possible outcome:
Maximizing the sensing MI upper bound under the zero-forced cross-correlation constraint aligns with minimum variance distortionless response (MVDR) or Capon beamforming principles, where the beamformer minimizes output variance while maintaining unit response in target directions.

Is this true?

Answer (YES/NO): NO